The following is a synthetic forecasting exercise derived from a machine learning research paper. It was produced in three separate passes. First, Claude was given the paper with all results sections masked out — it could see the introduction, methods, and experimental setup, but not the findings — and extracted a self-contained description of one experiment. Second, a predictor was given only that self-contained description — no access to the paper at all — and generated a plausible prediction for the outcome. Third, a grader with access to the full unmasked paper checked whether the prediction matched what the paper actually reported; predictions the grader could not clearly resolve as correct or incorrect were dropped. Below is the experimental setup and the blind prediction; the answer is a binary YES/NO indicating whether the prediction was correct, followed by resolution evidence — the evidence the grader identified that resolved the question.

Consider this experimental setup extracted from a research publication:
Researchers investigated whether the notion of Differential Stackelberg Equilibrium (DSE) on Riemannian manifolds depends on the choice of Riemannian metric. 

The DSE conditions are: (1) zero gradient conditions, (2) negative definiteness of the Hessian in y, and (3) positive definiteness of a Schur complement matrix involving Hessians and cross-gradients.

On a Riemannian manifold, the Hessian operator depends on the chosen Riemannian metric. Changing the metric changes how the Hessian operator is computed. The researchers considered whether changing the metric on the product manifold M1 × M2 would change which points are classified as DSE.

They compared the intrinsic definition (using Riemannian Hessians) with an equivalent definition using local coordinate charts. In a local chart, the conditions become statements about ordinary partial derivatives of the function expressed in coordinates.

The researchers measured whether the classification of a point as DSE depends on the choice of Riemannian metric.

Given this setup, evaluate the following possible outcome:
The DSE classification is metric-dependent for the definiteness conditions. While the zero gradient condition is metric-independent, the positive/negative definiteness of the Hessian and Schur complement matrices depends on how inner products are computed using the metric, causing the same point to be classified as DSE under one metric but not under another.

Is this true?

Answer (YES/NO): NO